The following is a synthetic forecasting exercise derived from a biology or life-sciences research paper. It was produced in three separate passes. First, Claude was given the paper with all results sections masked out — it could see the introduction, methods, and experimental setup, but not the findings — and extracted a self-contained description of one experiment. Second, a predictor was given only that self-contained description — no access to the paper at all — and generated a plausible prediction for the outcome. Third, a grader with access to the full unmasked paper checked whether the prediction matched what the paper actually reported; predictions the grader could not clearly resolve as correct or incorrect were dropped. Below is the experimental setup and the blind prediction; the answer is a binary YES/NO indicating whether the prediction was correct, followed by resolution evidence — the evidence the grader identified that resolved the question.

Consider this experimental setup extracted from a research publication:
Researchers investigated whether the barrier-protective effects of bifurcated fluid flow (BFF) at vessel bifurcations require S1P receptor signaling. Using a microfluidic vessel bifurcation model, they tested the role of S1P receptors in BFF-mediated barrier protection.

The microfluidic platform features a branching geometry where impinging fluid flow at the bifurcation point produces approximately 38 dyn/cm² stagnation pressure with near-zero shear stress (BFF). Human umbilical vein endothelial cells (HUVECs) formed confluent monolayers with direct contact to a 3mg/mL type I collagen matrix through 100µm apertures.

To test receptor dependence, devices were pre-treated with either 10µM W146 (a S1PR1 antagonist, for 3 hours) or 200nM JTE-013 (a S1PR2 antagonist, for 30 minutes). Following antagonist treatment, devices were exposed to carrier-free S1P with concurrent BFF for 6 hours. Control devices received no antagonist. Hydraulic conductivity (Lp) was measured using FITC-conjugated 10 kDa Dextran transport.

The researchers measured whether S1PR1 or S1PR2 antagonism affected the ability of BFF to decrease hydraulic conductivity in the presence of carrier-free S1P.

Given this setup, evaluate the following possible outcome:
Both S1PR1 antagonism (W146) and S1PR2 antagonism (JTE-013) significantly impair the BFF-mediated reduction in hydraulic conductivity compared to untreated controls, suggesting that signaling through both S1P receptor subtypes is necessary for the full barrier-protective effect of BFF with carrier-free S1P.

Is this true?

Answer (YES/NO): NO